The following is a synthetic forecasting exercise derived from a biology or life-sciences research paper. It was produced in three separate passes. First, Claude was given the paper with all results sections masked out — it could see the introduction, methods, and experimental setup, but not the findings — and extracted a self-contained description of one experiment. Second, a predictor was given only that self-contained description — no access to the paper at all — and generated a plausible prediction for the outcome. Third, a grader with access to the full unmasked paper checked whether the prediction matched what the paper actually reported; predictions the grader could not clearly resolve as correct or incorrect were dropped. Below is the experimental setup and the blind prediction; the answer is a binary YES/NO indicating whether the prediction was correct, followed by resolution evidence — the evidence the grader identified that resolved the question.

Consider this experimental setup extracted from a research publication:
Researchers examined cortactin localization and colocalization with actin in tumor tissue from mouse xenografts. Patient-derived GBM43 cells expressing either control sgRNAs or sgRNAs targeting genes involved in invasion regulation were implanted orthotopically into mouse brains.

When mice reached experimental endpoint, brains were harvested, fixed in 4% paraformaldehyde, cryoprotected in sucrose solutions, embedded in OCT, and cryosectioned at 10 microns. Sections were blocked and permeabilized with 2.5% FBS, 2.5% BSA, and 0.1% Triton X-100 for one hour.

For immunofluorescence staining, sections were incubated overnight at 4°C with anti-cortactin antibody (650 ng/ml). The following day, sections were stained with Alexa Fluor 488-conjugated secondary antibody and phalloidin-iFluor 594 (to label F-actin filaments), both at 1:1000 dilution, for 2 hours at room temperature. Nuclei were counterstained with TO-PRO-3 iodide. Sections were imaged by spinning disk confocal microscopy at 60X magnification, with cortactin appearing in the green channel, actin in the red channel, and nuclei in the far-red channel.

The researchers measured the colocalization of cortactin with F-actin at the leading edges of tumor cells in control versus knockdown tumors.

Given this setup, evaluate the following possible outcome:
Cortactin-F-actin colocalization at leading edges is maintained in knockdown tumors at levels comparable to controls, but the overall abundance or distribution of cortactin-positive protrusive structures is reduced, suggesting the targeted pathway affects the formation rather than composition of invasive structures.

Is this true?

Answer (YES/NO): NO